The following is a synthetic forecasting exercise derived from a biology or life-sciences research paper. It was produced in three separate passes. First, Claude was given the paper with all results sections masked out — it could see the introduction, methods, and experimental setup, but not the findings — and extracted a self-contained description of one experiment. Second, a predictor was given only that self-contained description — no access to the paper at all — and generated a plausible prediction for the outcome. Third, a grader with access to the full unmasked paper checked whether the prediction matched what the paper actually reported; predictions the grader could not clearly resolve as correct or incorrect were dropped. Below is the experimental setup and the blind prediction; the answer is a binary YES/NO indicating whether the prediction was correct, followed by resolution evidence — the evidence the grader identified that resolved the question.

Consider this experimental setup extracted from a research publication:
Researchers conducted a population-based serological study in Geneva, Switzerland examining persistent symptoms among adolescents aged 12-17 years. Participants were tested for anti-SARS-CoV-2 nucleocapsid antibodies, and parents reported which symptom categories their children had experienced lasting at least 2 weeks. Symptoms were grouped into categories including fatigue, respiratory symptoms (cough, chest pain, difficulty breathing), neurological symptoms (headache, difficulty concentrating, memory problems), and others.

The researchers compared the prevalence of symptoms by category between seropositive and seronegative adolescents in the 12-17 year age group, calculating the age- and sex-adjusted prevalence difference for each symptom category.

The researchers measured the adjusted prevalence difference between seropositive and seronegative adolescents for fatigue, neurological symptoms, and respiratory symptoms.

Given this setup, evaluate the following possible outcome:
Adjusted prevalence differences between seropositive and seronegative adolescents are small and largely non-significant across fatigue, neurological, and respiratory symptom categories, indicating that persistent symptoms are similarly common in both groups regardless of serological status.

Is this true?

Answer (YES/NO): NO